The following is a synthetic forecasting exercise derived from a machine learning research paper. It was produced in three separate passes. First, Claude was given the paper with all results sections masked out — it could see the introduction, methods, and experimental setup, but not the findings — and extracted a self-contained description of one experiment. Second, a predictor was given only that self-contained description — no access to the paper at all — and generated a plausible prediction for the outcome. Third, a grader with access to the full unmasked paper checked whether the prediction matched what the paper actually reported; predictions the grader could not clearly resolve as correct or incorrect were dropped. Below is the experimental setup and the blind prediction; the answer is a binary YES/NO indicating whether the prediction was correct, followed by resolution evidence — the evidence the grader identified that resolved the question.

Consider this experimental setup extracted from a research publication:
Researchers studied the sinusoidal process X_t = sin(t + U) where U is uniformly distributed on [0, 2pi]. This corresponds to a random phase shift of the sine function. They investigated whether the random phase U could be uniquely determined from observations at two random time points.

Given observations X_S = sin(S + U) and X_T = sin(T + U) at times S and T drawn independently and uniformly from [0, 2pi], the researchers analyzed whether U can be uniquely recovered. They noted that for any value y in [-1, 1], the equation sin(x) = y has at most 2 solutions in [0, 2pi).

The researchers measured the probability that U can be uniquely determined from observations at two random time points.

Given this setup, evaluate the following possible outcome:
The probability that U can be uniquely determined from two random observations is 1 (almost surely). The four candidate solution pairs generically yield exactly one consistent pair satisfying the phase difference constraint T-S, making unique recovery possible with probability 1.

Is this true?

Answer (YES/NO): YES